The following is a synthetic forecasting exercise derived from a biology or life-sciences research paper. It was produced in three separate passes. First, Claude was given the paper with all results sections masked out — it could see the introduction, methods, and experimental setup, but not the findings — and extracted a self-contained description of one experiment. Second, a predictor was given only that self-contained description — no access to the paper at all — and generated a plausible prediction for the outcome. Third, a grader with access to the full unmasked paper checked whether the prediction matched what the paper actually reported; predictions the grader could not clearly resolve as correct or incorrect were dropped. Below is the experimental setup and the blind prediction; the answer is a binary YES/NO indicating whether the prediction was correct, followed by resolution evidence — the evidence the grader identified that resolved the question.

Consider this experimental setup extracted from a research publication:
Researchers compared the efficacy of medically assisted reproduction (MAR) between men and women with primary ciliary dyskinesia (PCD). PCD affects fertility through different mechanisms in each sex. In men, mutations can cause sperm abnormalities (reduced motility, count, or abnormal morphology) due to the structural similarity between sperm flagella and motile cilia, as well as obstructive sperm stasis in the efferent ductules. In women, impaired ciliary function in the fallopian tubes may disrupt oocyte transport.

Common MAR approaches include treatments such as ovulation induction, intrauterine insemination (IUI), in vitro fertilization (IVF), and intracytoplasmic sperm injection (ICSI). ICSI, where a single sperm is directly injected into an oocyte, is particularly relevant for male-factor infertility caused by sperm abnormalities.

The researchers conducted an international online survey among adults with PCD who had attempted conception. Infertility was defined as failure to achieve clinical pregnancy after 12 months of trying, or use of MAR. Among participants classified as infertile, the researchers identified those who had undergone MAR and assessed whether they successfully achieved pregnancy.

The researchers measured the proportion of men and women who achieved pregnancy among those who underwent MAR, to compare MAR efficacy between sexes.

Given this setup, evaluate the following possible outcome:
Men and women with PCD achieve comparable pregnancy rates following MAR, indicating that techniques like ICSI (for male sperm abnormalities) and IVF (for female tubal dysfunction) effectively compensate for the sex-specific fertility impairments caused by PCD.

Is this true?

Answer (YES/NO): YES